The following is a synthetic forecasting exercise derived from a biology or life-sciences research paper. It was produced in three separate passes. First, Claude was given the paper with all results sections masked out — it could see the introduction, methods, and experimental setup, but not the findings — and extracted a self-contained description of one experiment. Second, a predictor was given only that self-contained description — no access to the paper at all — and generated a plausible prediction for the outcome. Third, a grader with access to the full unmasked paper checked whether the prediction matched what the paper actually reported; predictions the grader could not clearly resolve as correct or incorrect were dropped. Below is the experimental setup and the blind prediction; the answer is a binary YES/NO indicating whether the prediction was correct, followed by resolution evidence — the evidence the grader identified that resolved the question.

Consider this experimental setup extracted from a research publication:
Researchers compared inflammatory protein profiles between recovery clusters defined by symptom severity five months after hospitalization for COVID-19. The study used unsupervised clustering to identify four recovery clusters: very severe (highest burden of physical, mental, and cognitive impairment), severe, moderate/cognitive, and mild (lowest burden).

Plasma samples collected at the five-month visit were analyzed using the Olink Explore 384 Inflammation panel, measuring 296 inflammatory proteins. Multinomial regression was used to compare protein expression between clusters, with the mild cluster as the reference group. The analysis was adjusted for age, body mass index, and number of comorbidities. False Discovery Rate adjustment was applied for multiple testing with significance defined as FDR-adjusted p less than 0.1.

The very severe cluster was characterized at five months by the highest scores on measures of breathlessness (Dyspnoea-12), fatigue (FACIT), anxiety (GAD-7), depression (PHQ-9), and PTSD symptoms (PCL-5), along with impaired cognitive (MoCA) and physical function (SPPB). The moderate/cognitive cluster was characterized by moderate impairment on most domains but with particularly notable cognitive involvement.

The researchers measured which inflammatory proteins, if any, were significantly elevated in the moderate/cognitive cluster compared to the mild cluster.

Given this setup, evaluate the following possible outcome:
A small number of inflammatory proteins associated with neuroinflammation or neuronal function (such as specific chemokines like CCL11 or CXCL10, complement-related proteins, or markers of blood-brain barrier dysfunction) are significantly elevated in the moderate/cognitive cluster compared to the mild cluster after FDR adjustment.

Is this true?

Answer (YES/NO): NO